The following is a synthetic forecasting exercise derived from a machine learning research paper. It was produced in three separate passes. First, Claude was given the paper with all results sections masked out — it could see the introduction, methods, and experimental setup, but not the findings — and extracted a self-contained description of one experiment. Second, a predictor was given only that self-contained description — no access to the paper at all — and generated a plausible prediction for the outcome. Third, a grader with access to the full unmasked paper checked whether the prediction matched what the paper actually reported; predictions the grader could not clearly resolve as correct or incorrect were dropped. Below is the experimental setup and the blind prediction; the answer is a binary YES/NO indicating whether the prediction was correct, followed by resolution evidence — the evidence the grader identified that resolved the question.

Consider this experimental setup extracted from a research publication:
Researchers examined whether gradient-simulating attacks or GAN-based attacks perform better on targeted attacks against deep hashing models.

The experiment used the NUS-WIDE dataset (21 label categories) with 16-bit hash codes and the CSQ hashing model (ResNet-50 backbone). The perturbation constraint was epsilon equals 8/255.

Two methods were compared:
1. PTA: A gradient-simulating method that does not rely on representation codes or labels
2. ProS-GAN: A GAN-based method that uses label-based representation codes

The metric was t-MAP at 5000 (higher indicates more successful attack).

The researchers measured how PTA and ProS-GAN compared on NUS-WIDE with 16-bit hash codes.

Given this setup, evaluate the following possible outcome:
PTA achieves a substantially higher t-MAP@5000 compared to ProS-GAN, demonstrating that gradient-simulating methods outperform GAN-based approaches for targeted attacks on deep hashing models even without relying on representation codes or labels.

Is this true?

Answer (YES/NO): YES